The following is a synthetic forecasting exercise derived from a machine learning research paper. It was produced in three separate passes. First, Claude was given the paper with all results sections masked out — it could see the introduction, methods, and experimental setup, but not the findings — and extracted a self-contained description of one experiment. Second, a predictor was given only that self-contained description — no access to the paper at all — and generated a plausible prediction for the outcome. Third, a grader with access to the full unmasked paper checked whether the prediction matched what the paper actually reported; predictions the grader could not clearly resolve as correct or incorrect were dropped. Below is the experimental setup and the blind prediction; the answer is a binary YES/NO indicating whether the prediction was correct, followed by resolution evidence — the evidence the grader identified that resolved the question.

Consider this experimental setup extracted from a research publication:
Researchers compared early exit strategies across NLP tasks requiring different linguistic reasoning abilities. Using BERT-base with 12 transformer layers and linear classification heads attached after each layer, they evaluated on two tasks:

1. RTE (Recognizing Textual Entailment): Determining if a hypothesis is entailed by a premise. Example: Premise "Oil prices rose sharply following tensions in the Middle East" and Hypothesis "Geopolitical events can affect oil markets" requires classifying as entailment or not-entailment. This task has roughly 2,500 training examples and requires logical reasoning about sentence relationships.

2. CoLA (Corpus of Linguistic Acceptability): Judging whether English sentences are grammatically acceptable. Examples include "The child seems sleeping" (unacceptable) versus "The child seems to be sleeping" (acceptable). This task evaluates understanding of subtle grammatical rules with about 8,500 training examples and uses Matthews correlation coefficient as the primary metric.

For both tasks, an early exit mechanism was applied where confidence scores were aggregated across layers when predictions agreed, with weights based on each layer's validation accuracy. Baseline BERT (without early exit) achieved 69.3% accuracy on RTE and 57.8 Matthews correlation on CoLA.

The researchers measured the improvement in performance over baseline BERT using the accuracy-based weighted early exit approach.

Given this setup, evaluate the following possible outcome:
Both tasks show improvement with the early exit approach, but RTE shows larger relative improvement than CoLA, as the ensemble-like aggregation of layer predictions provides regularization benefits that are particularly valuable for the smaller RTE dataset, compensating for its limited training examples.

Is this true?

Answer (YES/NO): NO